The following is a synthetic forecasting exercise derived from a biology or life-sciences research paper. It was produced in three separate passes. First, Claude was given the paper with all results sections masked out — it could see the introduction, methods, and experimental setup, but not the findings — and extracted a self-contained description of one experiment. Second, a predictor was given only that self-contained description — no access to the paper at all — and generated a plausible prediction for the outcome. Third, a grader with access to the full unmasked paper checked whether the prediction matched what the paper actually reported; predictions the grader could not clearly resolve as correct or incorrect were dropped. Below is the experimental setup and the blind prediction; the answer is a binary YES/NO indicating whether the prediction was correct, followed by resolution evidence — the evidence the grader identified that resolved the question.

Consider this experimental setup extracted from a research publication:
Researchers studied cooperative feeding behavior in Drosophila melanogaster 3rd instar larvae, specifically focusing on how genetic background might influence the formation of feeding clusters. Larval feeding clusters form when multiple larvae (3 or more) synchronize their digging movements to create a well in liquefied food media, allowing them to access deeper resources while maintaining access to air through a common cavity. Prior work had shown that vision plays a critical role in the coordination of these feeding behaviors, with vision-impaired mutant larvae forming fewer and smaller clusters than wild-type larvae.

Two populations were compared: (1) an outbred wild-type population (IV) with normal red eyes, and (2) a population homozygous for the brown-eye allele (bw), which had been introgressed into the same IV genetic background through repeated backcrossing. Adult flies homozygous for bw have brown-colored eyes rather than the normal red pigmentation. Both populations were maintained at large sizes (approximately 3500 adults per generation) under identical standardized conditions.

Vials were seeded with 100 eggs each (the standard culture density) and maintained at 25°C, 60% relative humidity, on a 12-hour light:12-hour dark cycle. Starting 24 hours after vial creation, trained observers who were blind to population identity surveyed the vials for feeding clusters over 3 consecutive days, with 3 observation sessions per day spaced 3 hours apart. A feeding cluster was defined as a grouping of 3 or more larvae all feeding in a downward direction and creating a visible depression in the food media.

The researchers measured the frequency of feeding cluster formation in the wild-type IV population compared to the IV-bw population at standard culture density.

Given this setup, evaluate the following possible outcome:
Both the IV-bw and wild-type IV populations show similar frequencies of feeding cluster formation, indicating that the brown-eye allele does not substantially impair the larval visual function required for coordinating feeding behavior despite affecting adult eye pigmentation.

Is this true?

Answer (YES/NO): YES